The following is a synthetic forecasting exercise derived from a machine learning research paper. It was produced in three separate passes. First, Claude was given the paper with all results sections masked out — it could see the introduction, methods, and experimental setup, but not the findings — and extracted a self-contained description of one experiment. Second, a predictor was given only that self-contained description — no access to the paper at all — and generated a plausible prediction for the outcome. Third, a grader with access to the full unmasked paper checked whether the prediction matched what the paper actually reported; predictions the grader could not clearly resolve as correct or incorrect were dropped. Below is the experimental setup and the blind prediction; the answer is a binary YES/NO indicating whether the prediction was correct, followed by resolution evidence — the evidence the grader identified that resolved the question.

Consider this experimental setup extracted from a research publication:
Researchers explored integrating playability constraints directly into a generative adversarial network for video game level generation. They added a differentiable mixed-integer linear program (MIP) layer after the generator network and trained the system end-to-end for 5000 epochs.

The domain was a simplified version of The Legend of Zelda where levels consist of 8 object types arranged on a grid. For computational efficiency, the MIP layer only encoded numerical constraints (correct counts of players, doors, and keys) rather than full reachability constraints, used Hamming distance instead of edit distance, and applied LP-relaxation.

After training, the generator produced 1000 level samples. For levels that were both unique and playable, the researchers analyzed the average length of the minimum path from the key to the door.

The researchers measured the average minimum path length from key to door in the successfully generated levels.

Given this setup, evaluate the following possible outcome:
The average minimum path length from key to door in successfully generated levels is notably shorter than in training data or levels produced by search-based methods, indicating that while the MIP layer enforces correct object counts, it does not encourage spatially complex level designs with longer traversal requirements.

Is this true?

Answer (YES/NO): NO